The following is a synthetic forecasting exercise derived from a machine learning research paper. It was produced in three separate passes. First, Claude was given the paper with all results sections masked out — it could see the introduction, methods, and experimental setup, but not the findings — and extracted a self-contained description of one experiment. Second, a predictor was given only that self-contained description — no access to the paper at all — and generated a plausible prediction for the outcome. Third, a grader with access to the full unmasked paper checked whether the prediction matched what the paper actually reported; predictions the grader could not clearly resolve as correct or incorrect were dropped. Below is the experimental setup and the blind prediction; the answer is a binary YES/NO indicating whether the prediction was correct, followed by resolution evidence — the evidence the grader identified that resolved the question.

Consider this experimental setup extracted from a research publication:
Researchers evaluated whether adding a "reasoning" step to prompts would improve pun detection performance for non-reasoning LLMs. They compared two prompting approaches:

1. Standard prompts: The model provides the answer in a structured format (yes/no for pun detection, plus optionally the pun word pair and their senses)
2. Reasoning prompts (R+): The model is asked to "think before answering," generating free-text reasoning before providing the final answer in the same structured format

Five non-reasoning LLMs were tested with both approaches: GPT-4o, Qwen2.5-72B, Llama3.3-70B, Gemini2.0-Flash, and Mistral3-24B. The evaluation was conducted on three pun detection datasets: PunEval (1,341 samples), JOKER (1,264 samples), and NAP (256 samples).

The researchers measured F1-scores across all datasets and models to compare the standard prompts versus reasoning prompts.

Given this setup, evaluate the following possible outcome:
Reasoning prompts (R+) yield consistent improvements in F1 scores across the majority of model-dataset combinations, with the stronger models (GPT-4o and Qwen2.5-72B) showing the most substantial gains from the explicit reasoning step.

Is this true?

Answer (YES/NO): NO